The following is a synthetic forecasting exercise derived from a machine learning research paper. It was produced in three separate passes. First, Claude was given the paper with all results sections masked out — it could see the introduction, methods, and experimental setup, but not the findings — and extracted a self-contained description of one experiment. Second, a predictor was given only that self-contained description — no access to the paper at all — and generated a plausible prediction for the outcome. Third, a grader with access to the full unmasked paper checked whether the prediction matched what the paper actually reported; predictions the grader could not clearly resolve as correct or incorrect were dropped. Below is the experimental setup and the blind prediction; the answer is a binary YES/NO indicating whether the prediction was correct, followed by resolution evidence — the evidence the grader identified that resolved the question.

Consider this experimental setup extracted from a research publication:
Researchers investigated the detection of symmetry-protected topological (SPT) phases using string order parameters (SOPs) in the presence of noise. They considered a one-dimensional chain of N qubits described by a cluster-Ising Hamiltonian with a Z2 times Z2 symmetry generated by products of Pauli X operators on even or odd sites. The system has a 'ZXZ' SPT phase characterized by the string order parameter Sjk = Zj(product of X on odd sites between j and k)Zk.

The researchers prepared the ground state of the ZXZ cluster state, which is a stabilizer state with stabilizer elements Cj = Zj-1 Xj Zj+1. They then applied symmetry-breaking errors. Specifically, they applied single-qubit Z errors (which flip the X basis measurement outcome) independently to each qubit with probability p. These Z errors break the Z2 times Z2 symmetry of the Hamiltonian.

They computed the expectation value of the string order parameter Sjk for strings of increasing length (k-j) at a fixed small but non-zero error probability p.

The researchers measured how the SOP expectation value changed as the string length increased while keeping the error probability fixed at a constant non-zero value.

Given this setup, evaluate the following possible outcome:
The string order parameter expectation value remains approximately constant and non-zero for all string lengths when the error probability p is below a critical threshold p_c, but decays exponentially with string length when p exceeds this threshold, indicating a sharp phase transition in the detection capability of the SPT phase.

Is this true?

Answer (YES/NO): NO